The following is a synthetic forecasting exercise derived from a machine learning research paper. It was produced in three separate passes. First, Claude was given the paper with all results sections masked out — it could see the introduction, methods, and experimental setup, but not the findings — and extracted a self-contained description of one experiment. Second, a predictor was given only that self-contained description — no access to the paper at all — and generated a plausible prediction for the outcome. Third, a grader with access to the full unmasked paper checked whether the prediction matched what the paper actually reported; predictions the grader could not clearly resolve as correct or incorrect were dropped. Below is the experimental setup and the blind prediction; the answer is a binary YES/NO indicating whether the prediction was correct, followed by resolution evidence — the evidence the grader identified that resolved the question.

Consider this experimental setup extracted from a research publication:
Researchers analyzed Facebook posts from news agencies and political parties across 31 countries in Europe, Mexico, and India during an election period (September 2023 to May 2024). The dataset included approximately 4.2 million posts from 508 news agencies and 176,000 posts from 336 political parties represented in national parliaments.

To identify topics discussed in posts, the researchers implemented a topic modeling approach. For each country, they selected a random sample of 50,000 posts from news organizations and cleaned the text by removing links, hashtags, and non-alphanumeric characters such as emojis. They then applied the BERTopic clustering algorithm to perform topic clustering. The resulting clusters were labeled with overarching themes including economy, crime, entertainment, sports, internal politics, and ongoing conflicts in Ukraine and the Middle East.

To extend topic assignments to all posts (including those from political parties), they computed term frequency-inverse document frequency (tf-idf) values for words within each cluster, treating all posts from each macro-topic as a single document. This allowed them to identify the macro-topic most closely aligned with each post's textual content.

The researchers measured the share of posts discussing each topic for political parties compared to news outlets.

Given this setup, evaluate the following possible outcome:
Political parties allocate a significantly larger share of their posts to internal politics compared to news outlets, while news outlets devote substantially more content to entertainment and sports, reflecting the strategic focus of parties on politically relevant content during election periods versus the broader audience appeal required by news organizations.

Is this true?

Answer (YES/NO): YES